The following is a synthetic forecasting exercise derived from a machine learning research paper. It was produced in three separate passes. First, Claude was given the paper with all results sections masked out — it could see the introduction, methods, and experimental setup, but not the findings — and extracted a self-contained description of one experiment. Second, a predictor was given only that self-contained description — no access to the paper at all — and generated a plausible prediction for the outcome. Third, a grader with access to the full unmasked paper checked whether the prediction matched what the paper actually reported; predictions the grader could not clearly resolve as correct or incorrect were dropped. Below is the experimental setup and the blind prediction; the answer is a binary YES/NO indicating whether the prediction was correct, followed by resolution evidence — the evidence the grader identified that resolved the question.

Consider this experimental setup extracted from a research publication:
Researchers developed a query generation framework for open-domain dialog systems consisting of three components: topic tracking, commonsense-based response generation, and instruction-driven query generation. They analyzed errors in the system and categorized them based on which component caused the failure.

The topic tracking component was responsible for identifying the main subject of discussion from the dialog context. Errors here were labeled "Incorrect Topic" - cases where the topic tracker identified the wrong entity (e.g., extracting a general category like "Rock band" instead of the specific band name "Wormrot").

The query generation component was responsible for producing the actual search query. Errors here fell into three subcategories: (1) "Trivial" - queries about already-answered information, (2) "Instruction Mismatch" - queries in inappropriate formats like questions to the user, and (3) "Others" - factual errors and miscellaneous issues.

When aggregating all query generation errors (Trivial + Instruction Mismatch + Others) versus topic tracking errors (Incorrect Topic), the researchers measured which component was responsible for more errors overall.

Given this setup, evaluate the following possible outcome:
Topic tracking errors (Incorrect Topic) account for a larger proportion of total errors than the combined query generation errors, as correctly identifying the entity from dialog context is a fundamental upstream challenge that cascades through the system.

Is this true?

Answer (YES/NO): NO